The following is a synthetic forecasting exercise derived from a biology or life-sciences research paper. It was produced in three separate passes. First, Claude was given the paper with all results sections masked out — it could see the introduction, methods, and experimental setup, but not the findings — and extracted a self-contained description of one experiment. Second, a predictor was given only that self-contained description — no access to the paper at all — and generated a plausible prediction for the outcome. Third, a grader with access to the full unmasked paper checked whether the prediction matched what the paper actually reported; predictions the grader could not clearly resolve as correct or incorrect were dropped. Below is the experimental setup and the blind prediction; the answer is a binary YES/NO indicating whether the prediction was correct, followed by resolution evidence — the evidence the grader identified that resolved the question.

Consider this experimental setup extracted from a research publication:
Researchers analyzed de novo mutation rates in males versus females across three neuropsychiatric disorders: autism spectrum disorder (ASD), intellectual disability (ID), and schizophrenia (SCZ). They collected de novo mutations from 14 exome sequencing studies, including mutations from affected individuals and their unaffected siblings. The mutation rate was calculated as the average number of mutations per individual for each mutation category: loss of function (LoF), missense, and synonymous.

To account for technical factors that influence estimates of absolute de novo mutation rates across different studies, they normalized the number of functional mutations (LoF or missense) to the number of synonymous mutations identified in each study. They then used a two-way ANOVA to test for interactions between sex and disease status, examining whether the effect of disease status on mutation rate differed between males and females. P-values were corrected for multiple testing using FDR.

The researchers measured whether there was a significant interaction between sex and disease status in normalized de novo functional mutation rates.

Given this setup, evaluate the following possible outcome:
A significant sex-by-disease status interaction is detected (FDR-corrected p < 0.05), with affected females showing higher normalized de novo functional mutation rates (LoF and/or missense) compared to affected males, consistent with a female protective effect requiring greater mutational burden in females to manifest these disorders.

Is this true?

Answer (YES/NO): YES